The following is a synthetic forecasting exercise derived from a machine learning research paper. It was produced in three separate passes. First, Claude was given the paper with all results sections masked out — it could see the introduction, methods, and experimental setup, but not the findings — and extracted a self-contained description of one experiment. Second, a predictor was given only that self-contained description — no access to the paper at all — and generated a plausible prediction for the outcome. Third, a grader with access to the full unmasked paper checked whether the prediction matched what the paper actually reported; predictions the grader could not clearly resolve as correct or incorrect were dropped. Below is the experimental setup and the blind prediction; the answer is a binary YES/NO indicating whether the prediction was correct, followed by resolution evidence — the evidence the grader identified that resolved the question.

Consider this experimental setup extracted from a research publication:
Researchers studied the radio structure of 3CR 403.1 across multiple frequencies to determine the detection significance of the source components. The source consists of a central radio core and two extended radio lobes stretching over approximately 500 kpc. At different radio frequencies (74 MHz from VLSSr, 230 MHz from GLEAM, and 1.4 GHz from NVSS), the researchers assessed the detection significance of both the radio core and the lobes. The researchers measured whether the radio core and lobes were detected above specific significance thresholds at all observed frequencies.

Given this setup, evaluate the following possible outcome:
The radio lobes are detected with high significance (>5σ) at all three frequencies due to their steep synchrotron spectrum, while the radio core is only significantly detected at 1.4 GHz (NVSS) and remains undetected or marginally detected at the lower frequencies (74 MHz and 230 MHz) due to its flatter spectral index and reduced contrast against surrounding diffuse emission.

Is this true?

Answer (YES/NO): NO